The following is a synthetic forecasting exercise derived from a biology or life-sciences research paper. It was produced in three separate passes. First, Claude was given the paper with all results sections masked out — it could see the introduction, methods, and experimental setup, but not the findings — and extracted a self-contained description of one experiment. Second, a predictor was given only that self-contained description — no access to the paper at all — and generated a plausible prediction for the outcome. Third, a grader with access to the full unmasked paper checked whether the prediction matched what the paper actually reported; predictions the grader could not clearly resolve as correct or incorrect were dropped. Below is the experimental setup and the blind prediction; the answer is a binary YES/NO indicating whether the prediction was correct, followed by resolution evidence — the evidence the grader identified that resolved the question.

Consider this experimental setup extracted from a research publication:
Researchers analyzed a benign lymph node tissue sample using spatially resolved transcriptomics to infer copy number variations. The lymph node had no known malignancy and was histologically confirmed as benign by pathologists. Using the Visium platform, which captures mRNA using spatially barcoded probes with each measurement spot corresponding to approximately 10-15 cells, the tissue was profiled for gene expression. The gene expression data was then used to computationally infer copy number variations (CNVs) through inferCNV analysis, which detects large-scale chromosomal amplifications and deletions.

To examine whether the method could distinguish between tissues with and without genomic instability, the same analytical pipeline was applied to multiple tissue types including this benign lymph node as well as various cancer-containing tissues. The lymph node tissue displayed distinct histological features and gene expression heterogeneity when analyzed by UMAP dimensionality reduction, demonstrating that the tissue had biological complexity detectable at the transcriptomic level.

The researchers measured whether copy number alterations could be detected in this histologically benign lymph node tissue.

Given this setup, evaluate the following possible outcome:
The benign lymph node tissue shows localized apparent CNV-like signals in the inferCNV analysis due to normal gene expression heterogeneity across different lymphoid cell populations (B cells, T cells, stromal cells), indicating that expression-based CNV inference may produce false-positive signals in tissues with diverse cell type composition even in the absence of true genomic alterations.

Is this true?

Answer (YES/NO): NO